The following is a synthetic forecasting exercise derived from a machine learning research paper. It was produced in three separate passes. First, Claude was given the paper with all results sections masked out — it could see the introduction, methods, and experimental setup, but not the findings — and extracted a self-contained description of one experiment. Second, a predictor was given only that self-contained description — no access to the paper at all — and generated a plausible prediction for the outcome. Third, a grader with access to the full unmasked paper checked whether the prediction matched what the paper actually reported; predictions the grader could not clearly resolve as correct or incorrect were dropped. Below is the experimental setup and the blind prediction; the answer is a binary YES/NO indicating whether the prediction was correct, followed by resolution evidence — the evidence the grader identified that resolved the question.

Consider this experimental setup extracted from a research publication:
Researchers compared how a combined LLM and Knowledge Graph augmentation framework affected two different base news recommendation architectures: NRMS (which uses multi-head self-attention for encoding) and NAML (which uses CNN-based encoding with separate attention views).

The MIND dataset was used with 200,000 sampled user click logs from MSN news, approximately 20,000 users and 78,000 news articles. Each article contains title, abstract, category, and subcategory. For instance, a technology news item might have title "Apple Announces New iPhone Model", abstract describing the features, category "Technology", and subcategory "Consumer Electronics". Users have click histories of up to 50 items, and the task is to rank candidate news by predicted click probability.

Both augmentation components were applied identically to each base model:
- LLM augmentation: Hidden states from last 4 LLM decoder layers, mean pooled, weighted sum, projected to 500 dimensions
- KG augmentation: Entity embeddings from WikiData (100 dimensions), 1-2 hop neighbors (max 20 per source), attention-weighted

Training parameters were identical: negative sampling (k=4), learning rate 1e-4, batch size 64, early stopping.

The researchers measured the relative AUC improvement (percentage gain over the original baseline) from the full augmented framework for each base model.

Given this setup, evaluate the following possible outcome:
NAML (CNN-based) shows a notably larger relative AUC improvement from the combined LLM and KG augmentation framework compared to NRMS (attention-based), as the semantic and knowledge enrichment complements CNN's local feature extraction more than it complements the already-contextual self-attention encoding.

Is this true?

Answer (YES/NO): NO